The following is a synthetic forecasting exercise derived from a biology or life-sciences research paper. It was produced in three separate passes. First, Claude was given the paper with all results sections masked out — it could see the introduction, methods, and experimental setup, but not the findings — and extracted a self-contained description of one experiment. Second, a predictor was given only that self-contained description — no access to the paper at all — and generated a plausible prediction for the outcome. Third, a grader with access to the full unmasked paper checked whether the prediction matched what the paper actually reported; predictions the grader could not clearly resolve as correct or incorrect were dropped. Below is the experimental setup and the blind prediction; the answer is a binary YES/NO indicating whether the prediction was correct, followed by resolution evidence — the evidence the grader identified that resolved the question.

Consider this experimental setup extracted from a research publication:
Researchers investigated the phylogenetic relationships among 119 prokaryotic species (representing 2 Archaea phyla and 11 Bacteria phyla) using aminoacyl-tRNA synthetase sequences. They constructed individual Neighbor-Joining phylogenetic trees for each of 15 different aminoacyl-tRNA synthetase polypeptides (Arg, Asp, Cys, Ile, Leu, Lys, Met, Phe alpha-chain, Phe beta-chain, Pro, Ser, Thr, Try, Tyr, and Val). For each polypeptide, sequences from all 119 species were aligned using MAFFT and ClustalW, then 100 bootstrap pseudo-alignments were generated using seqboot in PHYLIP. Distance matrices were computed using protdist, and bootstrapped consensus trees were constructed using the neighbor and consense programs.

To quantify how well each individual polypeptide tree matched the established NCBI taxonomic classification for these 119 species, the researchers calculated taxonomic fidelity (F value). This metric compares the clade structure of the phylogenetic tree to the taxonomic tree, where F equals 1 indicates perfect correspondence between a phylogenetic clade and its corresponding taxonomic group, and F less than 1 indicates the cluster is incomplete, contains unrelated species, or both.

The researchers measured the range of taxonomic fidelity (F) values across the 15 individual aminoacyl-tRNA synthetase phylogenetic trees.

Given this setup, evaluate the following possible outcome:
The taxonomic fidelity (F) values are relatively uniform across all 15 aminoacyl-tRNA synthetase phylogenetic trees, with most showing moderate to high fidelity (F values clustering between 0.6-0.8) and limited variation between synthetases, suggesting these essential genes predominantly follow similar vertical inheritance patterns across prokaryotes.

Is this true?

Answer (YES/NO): NO